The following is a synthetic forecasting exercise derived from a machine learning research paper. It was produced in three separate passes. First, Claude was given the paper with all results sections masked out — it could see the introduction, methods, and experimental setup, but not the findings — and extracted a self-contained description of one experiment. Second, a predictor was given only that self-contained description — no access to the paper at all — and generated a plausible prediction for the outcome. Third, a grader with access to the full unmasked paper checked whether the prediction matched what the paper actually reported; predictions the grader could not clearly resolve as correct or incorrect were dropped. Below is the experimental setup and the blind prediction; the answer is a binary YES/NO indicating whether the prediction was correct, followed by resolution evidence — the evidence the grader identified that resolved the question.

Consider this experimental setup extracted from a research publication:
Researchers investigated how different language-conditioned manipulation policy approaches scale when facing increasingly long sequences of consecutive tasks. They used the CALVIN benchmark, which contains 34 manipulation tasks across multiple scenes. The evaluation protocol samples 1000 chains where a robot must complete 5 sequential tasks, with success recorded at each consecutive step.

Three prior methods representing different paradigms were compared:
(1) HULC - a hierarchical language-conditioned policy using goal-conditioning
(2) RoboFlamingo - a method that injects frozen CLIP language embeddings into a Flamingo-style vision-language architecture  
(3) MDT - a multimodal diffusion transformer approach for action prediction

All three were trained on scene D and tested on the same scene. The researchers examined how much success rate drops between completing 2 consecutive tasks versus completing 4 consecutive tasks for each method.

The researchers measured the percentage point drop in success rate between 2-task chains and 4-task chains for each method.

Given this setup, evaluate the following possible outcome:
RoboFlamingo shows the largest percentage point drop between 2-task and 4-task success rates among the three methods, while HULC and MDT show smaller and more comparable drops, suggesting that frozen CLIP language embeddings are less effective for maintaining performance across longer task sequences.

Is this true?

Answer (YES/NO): NO